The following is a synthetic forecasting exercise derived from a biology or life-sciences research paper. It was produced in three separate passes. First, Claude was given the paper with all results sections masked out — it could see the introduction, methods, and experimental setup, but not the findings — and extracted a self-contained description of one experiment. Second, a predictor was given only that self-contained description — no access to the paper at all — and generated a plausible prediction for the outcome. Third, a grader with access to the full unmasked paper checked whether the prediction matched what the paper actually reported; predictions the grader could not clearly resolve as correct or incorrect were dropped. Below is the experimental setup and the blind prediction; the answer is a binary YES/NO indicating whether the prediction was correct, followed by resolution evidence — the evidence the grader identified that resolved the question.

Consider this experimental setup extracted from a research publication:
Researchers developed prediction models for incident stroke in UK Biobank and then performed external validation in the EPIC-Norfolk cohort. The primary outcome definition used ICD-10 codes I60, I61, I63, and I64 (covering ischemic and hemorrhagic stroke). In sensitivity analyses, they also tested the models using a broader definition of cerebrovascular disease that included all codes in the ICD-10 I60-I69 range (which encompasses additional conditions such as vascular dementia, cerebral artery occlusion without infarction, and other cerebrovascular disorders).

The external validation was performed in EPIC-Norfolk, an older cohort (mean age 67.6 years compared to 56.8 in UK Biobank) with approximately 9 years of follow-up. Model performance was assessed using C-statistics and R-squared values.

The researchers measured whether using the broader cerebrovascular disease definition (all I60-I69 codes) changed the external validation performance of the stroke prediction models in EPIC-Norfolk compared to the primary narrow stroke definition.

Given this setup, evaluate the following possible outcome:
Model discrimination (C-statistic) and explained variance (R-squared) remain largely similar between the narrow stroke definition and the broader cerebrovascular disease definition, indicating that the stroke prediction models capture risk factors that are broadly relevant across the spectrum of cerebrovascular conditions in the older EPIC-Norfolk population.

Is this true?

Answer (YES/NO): NO